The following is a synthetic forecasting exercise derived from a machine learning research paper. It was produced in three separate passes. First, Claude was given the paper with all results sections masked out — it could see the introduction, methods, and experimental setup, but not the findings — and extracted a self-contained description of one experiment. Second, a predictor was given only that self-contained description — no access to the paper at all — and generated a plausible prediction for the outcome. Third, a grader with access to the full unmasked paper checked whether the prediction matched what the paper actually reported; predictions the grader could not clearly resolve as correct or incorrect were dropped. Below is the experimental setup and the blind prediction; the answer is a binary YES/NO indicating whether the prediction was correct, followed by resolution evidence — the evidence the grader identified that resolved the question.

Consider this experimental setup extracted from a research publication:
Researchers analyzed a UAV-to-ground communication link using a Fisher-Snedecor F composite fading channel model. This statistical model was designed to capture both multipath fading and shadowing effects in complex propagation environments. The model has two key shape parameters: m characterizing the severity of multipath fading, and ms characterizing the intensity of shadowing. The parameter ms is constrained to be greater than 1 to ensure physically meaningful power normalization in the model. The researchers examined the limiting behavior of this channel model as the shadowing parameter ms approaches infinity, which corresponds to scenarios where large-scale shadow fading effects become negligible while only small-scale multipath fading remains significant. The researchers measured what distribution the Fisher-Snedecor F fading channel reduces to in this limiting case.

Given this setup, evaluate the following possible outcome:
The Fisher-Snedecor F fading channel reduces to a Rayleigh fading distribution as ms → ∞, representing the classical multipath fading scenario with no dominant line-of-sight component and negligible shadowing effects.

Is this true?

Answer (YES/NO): NO